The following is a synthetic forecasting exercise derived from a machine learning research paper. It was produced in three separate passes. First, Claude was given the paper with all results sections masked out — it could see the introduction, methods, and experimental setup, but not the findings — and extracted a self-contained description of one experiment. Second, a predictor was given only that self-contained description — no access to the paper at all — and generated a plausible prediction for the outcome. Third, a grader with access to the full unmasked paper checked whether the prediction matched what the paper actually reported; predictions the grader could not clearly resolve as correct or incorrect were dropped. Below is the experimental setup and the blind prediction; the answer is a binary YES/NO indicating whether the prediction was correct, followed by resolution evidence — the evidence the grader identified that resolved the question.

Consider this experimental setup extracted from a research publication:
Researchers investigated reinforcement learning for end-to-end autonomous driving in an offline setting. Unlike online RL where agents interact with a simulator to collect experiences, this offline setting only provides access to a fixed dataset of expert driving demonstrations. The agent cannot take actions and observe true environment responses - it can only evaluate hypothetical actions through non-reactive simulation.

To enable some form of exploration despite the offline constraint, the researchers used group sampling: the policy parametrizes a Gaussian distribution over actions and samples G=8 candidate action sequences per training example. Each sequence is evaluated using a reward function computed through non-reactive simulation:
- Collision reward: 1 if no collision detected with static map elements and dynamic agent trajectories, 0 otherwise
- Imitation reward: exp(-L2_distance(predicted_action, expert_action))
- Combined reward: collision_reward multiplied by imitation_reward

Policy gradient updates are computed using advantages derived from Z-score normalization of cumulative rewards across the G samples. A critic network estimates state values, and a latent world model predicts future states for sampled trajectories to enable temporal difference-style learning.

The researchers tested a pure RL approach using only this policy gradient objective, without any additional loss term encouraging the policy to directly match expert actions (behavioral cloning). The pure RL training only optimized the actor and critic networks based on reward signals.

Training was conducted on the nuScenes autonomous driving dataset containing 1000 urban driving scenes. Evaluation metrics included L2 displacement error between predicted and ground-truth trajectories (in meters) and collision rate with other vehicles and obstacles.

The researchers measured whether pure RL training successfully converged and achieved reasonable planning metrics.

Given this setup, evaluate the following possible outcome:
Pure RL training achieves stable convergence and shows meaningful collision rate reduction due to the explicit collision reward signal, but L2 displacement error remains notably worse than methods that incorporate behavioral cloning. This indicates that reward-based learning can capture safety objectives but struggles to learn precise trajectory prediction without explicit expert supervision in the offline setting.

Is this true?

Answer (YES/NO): NO